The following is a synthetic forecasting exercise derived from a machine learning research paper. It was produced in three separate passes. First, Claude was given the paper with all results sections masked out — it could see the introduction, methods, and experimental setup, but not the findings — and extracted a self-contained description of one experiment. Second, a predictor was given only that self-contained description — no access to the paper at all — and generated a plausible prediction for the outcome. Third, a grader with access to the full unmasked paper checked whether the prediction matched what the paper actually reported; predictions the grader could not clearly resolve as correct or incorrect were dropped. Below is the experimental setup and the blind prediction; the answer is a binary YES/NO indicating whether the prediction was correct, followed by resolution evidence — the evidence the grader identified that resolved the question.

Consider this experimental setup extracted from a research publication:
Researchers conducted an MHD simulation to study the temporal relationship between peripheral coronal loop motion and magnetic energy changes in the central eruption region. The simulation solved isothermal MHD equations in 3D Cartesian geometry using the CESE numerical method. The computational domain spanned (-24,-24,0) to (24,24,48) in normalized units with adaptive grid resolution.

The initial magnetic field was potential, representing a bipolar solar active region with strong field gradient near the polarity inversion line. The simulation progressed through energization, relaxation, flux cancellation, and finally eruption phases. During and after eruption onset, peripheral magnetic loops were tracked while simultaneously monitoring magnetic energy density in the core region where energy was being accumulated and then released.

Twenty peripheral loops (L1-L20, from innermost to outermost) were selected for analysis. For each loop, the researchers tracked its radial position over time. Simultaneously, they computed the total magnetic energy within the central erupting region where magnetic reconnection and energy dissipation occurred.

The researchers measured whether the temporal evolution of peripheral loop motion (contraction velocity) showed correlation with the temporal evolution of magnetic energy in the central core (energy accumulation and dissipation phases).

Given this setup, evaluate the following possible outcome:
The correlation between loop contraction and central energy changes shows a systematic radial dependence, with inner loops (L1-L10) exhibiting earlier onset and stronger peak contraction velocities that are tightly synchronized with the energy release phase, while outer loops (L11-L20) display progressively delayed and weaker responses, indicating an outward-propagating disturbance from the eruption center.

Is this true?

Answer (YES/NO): NO